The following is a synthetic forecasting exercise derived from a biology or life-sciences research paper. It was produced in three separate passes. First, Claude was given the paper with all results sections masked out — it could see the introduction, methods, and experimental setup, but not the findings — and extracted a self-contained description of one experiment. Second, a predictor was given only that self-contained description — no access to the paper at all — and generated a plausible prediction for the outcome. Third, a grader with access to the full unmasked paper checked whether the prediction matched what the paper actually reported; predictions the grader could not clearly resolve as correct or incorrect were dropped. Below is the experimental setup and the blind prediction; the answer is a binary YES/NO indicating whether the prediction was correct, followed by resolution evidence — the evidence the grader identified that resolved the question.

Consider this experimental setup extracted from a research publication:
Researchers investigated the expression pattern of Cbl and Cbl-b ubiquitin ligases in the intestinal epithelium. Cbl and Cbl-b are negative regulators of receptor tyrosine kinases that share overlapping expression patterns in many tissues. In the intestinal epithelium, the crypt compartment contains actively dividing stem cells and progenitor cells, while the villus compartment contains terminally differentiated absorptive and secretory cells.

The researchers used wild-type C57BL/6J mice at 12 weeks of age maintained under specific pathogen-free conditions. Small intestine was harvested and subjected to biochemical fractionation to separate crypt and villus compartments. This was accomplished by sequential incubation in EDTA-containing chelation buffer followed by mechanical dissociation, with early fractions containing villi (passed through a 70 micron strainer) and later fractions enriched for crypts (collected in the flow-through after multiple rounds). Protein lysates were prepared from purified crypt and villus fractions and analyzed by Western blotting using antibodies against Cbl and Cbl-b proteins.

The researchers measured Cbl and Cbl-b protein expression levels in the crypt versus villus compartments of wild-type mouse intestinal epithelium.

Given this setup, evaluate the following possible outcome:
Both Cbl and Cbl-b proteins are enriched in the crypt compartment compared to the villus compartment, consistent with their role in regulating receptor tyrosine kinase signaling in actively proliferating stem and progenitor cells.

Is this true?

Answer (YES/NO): YES